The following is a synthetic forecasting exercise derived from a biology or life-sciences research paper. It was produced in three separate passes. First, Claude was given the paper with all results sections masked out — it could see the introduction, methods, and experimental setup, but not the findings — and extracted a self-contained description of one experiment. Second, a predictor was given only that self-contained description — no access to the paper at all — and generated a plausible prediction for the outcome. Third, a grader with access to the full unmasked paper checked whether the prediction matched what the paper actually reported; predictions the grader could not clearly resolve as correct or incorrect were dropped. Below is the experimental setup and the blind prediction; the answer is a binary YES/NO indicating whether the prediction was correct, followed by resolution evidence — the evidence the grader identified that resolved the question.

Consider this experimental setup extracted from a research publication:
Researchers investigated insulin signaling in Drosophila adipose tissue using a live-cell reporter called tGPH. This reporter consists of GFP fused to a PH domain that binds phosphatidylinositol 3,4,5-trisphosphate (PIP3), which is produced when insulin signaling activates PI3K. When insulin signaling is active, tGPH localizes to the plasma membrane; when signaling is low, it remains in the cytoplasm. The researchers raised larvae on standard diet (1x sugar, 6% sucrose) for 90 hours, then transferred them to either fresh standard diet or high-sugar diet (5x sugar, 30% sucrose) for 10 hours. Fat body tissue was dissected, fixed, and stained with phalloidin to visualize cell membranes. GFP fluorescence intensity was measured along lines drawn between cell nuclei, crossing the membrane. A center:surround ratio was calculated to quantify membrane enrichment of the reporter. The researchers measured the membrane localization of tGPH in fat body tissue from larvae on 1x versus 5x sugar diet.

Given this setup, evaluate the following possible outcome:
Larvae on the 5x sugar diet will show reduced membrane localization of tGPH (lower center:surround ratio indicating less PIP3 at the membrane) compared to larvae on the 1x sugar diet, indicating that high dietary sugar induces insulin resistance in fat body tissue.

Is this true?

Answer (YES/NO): YES